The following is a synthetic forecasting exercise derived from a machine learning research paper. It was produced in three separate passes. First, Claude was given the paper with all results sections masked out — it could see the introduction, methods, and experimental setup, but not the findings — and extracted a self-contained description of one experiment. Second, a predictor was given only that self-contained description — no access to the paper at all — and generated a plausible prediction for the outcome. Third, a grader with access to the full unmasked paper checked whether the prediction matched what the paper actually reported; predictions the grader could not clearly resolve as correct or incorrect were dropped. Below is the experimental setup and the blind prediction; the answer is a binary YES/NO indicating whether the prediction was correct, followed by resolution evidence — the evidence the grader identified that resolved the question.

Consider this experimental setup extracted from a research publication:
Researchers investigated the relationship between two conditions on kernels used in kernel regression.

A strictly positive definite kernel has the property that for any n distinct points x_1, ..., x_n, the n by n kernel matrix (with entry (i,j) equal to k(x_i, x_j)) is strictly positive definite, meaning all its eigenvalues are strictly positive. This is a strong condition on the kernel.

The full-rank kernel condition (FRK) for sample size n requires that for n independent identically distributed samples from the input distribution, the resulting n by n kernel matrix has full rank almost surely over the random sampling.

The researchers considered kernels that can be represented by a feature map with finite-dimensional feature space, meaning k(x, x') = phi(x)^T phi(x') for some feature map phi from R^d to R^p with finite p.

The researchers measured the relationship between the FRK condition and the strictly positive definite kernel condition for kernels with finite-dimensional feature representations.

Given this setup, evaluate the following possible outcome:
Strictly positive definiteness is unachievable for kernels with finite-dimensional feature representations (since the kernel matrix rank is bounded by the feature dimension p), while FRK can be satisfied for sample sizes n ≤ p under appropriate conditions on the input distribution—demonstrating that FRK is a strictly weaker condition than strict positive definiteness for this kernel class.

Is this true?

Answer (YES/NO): YES